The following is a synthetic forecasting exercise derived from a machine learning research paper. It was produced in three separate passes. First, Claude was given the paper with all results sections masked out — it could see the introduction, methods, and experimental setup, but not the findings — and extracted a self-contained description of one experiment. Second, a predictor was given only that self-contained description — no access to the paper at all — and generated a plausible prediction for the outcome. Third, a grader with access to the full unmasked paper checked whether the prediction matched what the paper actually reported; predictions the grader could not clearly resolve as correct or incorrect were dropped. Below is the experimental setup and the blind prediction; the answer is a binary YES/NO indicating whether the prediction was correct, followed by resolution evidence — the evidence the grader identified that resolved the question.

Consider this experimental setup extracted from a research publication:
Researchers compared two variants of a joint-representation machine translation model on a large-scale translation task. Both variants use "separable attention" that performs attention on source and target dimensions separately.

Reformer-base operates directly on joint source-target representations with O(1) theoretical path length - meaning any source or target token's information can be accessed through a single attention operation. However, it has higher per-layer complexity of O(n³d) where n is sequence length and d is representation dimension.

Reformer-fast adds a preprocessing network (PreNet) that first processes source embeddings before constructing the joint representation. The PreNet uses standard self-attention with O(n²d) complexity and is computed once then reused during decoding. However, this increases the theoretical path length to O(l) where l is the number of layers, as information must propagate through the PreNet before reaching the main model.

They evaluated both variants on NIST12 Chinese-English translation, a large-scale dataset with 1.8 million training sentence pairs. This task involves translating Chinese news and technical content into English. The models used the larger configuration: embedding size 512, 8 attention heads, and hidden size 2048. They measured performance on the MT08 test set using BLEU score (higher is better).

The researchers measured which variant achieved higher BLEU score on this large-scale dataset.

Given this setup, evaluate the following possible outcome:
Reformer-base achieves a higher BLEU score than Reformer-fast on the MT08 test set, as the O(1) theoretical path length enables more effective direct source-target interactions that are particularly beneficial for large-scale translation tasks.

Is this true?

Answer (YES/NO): YES